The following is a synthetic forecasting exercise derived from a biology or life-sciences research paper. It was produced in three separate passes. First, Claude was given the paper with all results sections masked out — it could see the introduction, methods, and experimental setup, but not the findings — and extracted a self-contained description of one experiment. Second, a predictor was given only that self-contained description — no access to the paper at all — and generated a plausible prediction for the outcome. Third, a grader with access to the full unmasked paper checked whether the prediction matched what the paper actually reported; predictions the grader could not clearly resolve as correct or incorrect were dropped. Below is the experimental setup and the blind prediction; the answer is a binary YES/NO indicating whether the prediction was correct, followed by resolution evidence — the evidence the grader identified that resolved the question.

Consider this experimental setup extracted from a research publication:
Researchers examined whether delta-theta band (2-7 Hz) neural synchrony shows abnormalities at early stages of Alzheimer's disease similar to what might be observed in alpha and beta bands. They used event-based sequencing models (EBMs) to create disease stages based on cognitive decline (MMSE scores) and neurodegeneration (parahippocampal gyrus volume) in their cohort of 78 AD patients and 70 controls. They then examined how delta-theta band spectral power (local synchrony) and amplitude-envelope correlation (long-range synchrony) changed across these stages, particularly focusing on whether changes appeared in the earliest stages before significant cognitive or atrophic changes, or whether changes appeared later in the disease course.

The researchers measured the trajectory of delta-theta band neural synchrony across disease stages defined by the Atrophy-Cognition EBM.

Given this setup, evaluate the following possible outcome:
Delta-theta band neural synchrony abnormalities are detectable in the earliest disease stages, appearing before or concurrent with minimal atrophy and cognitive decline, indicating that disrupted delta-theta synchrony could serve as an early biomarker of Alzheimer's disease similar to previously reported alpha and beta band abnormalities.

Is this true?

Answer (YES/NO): NO